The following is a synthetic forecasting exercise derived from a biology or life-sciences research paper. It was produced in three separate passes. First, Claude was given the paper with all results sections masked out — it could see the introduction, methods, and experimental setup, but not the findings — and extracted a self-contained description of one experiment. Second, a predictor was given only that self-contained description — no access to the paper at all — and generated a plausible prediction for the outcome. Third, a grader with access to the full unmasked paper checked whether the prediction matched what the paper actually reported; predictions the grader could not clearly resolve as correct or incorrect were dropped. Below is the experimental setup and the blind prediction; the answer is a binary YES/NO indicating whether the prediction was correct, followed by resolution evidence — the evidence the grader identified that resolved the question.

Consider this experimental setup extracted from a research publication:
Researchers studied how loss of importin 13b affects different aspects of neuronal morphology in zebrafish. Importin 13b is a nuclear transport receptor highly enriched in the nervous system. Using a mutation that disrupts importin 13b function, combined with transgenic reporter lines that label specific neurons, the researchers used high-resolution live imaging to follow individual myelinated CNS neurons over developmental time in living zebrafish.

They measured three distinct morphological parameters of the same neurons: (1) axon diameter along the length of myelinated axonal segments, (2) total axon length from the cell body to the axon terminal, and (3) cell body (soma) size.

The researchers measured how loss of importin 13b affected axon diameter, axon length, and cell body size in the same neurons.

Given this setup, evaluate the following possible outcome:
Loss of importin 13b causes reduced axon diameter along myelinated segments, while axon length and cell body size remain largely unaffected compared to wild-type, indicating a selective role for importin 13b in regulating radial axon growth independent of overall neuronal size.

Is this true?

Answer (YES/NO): YES